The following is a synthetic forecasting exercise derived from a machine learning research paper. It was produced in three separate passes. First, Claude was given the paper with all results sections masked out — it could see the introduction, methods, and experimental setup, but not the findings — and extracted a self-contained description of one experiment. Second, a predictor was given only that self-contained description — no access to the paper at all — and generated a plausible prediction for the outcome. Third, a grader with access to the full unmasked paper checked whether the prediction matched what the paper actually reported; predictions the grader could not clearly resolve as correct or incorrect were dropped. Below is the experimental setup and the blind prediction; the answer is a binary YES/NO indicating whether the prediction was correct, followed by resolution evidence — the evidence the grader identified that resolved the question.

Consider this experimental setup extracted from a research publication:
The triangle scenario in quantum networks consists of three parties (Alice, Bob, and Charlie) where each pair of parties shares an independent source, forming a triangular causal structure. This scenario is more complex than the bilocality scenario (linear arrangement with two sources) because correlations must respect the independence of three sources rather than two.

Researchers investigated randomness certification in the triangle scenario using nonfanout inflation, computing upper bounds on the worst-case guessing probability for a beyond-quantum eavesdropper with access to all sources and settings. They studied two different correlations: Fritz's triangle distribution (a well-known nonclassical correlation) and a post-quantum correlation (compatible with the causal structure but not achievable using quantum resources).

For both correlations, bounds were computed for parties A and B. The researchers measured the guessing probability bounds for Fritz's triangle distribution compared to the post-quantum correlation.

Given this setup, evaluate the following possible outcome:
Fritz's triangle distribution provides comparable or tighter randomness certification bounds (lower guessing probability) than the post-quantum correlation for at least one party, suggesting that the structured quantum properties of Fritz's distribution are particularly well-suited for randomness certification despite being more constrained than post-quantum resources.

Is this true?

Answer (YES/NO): NO